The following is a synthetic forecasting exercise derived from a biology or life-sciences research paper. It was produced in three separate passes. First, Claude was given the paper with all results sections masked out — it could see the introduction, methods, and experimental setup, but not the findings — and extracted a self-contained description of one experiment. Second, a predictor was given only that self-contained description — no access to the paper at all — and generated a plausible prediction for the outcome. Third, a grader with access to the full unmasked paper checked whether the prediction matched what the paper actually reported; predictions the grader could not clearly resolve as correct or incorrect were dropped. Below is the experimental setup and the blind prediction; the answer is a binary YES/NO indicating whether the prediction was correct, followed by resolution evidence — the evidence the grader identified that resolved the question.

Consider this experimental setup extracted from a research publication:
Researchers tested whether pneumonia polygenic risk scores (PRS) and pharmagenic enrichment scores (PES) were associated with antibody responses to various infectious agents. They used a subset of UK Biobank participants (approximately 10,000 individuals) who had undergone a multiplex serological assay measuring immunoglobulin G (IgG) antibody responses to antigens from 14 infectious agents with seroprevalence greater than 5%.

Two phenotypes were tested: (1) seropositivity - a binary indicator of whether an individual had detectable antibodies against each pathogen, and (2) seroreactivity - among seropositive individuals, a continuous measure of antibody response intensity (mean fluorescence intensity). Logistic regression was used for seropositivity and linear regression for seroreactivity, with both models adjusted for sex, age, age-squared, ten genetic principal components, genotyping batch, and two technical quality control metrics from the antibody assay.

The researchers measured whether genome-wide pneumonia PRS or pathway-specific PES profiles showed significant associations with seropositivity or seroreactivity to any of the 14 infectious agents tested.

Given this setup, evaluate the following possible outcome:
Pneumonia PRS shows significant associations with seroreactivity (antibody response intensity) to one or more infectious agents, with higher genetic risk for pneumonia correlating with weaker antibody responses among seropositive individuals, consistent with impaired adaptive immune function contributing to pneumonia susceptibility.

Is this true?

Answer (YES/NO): NO